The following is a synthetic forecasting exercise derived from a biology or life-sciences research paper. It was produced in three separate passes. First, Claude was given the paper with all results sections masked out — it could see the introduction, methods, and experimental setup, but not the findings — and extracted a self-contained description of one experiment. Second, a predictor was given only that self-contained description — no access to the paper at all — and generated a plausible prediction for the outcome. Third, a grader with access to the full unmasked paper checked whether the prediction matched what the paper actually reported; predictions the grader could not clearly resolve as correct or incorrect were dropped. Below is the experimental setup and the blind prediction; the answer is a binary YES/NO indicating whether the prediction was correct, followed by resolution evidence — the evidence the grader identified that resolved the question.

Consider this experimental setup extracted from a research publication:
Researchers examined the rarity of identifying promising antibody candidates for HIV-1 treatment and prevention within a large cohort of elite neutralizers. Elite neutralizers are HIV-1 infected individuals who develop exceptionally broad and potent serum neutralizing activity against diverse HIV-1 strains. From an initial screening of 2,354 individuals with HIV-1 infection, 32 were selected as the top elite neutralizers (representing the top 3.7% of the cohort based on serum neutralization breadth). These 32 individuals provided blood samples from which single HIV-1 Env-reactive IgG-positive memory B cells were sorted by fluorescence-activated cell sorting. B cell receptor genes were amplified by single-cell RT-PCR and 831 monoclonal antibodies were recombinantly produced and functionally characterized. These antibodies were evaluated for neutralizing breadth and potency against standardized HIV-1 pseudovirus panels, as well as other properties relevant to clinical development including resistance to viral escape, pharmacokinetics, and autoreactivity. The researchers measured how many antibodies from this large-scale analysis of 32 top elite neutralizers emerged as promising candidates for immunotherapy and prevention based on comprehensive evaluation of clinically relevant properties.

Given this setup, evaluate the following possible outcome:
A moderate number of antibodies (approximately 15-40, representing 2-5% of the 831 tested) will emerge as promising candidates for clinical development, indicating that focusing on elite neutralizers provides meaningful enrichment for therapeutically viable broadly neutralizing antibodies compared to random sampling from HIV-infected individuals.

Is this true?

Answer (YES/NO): NO